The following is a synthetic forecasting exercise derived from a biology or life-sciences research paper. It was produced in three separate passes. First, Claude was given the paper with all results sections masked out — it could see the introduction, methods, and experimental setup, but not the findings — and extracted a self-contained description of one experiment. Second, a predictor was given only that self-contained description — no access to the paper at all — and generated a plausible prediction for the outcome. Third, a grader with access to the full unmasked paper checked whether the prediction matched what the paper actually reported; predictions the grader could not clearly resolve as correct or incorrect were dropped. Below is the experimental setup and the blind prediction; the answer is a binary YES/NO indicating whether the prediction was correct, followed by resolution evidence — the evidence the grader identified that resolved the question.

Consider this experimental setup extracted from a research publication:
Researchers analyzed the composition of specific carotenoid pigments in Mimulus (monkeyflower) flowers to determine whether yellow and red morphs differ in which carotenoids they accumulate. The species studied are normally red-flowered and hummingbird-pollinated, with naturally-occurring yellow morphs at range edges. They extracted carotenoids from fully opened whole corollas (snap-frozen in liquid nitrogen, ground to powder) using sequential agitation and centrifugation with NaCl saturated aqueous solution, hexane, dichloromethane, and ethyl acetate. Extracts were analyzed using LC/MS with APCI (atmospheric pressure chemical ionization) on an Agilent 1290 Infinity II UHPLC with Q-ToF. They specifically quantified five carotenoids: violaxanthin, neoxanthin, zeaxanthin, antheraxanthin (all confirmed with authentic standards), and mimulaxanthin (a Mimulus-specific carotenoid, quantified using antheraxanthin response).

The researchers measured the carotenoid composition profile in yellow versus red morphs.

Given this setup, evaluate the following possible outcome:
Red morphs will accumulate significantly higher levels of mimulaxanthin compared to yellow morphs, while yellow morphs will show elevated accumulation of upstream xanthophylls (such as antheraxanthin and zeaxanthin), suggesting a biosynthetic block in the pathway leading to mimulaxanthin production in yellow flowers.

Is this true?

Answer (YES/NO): NO